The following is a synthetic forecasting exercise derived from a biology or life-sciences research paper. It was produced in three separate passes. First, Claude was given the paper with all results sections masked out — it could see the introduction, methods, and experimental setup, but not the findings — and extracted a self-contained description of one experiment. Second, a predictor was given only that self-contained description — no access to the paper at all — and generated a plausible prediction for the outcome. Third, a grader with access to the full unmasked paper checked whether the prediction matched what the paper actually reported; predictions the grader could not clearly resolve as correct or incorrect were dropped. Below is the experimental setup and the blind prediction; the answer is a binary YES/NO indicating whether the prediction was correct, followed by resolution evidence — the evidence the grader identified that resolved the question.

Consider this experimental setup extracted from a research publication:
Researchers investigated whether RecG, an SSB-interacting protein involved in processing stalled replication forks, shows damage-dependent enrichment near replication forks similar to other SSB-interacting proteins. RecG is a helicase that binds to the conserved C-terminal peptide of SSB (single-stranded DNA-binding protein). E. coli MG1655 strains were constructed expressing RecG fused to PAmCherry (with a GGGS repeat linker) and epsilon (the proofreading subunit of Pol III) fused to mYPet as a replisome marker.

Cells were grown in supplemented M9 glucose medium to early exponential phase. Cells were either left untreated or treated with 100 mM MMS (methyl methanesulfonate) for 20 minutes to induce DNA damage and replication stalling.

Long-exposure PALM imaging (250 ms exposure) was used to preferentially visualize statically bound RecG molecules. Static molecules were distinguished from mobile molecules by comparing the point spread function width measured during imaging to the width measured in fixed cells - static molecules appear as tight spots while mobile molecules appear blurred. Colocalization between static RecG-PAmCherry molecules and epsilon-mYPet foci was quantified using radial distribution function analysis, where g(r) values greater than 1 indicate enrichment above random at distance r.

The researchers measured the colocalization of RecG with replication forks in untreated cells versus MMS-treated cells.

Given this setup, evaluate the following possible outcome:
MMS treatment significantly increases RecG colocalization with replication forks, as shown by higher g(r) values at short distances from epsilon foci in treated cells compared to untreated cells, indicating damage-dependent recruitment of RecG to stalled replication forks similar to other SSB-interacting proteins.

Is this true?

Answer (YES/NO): YES